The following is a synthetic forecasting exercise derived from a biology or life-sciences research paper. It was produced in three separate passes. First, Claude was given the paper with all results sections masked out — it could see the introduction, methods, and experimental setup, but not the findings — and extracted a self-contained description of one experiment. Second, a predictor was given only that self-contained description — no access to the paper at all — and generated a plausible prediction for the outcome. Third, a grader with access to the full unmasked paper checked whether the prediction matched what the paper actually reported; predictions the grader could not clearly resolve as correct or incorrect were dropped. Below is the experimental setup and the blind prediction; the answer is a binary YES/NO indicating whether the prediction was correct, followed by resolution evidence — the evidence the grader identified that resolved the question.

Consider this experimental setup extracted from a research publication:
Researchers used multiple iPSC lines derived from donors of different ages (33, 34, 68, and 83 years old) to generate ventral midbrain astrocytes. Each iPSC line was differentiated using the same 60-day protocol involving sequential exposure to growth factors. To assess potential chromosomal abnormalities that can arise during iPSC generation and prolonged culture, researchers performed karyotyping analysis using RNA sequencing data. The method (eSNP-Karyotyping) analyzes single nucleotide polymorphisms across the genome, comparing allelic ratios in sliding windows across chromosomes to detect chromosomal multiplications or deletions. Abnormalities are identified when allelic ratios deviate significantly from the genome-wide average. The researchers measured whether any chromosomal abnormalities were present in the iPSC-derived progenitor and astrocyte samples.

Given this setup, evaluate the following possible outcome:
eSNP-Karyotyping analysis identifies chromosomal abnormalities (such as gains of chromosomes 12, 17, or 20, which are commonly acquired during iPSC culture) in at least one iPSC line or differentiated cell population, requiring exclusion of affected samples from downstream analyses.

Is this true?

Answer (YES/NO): YES